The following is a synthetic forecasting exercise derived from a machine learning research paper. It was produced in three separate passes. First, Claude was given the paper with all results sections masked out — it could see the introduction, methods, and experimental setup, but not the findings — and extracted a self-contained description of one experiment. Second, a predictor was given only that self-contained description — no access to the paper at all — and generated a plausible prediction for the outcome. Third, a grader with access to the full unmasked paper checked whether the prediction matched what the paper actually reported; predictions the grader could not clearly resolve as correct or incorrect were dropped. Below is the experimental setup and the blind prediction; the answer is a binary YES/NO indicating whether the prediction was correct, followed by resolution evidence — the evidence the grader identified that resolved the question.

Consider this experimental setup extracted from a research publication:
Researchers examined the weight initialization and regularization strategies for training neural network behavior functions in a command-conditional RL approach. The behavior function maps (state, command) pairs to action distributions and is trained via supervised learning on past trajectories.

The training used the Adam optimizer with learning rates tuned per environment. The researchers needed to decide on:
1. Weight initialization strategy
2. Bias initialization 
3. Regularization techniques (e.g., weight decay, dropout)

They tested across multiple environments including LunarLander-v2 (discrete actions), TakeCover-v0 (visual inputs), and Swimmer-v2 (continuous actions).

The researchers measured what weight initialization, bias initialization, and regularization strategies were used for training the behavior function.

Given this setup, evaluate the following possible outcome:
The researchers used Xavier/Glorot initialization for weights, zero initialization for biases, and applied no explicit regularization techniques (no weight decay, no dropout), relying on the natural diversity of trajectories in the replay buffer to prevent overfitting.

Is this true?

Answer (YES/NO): NO